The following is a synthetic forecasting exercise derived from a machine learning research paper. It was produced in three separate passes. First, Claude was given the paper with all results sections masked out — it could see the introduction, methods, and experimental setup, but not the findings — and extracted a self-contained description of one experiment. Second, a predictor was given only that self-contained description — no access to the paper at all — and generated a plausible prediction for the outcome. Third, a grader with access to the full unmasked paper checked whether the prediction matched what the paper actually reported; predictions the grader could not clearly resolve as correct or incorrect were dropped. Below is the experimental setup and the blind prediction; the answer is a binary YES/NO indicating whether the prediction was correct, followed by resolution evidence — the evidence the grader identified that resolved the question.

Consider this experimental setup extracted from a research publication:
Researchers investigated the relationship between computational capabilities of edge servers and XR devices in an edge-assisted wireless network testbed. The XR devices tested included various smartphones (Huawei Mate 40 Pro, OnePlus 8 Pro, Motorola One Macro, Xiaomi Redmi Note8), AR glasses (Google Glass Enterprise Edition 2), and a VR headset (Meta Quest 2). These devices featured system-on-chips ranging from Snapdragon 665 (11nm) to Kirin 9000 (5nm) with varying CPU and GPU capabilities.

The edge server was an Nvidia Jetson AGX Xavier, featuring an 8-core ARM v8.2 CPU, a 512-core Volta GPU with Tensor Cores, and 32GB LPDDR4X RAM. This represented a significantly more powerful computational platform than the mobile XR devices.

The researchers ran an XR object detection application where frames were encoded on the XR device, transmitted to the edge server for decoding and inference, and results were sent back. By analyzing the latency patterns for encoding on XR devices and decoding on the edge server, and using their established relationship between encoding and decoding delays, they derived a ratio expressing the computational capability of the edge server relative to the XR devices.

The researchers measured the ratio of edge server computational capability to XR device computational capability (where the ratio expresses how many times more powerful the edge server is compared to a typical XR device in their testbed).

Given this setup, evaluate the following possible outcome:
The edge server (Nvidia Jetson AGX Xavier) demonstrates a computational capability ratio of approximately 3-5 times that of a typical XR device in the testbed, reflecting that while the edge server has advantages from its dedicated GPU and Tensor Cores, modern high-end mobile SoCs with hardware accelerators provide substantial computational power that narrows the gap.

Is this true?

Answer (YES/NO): NO